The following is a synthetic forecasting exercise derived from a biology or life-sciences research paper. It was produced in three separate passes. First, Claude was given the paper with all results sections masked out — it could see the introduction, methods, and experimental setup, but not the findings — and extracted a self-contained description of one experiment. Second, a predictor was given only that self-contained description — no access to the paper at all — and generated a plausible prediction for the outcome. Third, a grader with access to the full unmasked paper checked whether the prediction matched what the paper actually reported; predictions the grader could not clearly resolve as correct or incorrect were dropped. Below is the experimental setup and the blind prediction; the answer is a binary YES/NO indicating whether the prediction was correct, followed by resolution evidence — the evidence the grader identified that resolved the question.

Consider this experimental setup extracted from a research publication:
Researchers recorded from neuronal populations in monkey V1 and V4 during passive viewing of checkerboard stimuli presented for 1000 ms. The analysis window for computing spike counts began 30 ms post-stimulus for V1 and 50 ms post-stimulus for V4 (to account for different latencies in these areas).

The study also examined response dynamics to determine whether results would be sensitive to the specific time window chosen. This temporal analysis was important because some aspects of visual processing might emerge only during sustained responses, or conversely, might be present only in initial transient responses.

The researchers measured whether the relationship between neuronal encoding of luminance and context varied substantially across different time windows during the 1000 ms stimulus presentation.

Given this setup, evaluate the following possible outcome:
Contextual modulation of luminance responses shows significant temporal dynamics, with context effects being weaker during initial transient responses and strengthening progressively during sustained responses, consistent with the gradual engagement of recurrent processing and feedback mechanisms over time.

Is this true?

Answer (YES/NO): NO